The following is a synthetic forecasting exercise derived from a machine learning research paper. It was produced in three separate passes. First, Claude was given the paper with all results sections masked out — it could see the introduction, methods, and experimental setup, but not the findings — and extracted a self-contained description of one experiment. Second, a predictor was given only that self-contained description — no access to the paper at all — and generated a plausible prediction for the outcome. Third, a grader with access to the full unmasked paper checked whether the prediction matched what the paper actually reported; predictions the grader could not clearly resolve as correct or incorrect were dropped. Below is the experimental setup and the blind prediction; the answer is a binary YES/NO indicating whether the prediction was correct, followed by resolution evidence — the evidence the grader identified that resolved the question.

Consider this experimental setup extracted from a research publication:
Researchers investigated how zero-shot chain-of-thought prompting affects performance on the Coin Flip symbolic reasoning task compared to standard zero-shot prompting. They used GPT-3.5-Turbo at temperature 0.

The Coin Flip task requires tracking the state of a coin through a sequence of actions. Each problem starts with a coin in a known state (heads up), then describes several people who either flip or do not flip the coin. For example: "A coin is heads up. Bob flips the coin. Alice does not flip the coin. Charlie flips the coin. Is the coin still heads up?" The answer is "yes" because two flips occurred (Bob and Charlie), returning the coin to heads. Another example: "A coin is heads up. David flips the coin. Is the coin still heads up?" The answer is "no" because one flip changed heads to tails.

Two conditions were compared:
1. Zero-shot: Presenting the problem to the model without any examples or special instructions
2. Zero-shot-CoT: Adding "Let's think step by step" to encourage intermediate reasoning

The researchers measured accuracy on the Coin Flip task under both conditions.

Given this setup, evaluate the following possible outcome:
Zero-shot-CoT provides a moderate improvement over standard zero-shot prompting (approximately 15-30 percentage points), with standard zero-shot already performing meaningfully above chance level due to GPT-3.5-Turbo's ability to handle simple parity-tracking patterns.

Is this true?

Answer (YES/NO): NO